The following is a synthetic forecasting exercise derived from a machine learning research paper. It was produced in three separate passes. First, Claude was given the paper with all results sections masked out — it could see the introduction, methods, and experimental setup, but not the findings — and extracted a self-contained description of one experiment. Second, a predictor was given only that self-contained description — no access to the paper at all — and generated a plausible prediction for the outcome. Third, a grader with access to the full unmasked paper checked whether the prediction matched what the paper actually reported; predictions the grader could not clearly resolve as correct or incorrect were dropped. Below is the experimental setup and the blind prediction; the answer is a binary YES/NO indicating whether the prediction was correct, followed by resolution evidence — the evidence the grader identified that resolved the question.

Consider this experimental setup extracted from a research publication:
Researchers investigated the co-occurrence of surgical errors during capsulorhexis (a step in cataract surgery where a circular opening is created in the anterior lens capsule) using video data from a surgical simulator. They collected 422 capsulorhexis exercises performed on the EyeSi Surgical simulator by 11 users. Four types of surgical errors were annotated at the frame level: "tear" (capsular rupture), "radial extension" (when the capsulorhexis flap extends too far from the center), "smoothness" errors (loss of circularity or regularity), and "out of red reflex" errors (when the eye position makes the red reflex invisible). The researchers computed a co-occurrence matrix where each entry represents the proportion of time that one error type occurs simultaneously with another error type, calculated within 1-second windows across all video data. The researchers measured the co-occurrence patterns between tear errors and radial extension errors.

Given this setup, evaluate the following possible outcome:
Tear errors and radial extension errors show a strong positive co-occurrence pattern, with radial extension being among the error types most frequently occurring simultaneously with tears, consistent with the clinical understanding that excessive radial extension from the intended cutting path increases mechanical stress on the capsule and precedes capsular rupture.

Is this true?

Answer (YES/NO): NO